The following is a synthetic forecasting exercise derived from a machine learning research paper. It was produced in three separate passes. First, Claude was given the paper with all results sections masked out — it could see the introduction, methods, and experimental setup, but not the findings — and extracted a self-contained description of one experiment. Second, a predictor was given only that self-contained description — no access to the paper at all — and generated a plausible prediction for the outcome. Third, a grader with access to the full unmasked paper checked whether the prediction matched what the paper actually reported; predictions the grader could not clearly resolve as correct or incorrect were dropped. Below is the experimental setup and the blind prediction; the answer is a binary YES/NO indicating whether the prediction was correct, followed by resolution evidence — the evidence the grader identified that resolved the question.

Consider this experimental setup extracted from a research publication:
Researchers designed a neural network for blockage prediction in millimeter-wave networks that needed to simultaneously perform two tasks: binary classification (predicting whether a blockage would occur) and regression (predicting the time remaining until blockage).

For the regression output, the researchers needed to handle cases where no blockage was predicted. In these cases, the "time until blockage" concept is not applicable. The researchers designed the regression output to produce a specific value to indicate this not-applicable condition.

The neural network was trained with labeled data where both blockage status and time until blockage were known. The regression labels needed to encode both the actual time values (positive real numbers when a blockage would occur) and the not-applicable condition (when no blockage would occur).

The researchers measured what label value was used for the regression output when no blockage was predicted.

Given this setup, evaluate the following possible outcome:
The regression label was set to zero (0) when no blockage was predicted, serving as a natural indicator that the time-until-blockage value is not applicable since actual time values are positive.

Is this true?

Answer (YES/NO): NO